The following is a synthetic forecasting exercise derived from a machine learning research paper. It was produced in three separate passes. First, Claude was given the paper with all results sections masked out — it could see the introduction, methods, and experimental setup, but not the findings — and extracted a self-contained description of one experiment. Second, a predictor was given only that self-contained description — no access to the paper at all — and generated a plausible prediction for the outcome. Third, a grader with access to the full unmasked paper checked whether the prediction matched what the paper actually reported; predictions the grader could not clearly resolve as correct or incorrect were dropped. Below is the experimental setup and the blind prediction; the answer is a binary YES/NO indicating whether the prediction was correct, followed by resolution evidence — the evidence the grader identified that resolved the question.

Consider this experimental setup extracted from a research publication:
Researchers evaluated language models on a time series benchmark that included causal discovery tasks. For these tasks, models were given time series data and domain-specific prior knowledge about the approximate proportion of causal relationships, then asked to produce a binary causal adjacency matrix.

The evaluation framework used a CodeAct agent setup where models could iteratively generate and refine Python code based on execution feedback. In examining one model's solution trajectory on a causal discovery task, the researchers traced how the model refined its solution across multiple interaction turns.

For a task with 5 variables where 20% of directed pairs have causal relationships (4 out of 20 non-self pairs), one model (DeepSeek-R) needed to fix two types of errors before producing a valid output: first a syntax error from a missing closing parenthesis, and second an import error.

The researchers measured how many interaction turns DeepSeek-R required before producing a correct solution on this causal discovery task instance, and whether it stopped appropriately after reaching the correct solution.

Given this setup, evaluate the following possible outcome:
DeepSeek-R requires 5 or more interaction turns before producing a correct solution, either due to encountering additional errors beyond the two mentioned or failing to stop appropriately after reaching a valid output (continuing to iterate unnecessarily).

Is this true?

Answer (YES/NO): NO